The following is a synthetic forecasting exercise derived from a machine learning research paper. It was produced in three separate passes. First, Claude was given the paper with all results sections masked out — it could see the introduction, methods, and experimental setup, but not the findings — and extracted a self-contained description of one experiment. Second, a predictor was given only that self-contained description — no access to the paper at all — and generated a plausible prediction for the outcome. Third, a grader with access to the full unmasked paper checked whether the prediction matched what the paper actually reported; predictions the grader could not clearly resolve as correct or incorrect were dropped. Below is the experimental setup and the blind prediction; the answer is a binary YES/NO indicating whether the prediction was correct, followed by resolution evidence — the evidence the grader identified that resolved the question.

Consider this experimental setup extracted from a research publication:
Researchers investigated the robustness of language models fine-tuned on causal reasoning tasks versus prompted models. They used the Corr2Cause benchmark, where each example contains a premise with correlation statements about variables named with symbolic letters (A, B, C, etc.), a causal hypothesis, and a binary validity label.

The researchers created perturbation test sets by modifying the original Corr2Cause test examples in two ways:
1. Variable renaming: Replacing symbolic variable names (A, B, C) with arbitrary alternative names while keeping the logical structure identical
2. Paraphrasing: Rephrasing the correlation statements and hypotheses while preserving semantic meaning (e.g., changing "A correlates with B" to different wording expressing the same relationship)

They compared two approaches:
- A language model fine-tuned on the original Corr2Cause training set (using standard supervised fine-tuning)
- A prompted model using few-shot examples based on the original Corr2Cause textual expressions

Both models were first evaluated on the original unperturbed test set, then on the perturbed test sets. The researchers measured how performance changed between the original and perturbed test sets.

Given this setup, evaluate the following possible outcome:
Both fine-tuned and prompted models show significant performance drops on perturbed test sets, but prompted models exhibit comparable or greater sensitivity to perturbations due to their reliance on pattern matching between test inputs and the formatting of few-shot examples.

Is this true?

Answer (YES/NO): NO